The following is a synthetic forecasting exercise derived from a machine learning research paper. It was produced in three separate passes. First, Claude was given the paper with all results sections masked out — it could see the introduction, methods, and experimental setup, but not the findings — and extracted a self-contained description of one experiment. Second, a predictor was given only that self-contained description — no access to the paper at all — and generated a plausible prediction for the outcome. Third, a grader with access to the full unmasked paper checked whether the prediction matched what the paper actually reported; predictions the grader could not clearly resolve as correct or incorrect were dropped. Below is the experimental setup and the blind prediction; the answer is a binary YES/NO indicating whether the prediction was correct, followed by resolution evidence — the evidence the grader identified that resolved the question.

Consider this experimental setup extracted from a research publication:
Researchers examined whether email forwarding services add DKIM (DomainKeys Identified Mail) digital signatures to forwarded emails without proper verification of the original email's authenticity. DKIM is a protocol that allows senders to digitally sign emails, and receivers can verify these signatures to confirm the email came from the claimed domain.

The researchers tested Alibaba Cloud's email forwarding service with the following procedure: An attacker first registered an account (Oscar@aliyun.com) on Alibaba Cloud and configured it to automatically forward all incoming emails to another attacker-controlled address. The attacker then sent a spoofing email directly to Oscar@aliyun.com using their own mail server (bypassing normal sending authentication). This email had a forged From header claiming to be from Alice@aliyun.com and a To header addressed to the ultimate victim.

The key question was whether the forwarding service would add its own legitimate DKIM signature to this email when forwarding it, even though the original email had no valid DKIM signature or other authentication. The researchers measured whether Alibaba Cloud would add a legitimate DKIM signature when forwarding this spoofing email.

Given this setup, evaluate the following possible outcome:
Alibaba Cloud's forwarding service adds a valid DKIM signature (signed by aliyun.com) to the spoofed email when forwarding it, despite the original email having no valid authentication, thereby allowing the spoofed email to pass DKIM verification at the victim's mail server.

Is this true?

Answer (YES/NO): YES